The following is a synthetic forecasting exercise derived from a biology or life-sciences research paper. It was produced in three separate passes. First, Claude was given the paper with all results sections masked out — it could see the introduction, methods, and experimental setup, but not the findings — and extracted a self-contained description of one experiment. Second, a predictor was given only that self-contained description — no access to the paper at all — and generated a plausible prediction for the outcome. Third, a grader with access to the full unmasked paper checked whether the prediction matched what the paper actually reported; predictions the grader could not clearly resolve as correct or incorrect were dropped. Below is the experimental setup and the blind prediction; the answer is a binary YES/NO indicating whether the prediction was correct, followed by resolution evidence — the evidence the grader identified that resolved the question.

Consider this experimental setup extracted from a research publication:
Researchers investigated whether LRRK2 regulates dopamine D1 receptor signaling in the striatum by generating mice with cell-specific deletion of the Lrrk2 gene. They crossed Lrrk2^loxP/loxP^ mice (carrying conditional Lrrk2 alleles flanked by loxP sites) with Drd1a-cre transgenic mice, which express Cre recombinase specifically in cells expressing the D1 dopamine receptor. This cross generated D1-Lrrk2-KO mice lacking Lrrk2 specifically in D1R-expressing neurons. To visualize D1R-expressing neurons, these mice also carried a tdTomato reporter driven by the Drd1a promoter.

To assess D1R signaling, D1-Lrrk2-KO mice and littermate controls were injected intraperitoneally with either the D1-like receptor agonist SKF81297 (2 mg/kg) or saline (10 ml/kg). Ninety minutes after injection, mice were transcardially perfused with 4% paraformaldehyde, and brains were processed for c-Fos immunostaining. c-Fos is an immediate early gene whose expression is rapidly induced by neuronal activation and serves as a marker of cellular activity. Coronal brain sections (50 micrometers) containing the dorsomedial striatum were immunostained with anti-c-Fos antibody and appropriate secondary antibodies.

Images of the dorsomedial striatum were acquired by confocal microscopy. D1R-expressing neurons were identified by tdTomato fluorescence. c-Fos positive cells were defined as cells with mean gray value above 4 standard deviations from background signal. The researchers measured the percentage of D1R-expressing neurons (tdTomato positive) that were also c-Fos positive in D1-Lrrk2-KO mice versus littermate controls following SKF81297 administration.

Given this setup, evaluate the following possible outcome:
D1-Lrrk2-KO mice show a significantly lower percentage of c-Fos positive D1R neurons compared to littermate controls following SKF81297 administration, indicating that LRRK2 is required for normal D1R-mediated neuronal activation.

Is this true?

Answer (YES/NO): NO